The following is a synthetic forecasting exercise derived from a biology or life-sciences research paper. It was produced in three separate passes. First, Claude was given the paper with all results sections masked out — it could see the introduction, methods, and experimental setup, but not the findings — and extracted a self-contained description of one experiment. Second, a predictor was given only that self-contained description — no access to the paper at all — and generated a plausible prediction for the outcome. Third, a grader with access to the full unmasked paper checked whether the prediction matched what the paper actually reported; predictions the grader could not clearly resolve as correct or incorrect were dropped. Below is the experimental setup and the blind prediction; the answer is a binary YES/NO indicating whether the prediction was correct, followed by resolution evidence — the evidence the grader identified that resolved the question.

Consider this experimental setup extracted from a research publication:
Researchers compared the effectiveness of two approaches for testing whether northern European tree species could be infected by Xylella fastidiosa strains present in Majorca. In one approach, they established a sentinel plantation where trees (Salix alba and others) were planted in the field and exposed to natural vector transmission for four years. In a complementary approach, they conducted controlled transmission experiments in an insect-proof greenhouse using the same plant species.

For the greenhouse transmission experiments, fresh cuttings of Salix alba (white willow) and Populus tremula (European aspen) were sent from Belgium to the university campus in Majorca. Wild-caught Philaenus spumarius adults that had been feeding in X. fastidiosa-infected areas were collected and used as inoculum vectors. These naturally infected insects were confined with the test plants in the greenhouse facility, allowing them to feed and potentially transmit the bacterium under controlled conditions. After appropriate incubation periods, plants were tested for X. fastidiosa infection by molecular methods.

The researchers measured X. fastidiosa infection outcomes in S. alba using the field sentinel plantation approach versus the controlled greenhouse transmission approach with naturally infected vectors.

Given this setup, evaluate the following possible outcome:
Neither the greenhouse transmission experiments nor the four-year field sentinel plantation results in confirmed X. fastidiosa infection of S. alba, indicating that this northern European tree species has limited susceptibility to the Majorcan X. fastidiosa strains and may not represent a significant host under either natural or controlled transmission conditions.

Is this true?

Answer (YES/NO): NO